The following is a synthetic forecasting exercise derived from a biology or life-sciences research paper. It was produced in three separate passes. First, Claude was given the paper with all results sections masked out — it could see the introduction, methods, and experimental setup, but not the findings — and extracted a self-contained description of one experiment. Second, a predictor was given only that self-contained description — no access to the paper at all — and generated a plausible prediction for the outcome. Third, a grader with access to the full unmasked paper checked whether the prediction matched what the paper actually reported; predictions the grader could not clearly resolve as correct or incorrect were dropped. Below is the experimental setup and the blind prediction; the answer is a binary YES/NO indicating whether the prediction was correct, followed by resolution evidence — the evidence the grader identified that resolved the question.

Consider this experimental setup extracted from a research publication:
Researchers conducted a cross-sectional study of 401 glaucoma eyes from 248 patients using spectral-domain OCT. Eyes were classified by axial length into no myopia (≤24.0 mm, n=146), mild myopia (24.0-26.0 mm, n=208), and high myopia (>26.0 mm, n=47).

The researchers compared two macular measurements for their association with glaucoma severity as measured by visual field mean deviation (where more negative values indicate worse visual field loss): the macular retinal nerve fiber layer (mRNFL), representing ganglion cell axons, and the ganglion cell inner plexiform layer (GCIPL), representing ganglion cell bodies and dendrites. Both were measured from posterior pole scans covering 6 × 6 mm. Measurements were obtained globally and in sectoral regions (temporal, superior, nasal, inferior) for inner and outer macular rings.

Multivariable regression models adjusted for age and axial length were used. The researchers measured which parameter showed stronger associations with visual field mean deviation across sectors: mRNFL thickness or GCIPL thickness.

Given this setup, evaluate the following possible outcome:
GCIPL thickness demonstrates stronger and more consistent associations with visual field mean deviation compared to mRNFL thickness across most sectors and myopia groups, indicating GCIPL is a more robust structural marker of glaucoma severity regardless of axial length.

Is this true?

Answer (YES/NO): YES